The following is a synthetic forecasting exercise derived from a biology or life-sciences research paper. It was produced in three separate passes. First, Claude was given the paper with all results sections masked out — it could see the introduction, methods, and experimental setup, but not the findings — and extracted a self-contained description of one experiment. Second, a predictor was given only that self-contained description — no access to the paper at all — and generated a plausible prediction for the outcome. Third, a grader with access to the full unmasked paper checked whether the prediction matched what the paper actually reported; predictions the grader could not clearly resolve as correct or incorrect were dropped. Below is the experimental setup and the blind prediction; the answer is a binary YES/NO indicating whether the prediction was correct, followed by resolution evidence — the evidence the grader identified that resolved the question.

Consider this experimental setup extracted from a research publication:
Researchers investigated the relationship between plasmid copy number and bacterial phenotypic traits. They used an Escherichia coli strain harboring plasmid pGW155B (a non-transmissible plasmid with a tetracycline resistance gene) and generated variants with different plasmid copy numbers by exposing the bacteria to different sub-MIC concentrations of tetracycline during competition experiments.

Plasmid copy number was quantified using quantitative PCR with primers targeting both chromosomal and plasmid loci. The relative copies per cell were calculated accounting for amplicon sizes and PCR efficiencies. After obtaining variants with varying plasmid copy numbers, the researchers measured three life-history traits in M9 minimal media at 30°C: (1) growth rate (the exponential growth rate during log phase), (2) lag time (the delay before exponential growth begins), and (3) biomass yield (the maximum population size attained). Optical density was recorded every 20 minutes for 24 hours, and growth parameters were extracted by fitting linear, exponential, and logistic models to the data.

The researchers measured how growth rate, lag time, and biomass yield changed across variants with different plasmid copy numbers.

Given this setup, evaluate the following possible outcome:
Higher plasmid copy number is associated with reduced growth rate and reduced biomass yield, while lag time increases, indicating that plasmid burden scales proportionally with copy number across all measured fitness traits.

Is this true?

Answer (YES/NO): NO